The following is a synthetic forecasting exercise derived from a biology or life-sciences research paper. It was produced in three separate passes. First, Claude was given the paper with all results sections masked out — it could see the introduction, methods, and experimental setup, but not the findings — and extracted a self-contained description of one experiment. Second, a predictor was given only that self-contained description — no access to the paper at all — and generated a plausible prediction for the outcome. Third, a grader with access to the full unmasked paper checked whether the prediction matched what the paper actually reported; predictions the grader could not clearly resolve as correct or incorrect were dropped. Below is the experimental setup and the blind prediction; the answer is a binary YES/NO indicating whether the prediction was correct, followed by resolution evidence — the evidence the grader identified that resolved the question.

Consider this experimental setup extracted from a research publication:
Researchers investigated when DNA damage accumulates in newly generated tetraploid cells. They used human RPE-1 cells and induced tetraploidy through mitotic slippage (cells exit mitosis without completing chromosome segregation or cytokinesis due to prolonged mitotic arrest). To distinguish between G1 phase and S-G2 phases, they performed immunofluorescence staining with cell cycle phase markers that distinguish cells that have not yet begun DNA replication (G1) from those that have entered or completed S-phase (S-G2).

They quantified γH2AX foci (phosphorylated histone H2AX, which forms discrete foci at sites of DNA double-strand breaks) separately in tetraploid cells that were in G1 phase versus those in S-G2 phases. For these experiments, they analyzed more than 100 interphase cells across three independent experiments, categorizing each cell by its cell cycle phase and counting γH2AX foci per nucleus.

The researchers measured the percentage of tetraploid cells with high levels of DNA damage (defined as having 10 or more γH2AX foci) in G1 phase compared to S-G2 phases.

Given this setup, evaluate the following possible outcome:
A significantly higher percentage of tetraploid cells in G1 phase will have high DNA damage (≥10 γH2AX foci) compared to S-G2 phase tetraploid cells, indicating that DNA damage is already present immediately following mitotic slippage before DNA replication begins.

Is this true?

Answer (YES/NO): NO